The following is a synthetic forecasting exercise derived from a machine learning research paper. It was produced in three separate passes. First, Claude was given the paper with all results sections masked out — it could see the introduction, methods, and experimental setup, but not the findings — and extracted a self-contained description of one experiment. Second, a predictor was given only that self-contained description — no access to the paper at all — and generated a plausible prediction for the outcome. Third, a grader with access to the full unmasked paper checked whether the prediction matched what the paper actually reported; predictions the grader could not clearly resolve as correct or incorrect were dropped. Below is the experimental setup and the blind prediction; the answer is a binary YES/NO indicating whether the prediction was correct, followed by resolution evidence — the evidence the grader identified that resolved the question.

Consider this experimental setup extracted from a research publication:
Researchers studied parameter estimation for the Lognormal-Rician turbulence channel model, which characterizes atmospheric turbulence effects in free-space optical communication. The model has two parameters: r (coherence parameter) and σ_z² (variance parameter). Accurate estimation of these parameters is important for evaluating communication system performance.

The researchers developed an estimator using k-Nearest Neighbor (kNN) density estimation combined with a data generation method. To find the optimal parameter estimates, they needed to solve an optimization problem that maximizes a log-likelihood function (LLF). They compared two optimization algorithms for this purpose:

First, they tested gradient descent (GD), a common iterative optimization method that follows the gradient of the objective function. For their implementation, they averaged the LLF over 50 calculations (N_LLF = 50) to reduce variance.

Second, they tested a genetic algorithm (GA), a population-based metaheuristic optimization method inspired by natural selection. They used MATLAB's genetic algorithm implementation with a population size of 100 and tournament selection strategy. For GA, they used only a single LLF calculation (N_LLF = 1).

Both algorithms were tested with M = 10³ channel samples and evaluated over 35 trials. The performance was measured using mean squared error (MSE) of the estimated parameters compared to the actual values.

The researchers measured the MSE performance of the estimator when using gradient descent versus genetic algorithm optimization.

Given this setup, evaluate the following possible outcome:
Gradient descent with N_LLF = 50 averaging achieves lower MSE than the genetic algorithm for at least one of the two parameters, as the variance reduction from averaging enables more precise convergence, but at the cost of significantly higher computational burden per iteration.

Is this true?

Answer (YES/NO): NO